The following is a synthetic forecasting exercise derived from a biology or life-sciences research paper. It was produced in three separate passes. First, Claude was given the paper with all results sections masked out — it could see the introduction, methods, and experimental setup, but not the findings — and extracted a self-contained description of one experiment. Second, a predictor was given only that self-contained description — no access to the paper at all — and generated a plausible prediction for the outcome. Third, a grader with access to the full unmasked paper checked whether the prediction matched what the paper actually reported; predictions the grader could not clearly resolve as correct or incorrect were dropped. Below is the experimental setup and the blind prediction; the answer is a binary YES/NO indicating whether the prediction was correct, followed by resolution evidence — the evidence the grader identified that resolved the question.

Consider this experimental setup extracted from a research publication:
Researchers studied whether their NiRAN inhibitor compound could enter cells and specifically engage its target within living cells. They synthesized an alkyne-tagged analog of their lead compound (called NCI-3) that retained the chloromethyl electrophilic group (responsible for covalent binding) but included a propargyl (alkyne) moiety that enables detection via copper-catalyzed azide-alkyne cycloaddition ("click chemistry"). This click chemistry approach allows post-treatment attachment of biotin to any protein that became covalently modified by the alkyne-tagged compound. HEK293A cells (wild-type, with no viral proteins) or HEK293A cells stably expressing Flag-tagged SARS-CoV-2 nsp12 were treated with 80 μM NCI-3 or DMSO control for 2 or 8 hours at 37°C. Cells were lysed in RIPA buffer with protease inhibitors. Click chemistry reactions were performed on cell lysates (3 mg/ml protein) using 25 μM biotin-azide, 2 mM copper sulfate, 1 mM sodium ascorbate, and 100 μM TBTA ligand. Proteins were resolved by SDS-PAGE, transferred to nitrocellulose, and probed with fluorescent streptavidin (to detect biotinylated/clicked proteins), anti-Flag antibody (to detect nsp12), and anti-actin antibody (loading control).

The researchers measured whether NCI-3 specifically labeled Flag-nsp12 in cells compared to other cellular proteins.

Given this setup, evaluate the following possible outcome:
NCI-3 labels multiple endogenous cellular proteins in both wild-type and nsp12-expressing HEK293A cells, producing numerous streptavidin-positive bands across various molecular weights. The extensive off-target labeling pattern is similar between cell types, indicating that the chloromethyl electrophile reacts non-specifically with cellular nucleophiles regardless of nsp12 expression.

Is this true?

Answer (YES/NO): NO